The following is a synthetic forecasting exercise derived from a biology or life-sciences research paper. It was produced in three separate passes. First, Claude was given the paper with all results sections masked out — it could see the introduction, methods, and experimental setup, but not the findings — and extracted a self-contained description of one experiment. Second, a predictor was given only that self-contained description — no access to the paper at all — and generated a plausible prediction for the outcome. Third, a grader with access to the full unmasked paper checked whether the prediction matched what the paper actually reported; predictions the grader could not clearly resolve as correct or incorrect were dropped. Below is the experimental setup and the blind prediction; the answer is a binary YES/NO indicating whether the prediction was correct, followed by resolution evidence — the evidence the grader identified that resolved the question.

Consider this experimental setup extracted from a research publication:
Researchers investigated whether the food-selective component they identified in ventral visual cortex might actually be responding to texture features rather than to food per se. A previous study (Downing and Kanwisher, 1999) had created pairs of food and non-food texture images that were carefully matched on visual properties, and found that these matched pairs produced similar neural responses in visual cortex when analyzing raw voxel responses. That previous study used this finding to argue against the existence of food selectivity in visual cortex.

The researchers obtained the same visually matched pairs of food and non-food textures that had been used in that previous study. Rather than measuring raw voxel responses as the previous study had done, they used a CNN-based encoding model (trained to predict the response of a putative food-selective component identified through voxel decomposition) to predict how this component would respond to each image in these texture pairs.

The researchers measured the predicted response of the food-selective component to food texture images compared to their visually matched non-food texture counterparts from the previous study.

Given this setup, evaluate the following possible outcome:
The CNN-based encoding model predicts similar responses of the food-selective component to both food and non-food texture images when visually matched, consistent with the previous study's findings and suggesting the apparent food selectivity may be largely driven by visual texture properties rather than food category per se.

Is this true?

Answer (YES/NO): NO